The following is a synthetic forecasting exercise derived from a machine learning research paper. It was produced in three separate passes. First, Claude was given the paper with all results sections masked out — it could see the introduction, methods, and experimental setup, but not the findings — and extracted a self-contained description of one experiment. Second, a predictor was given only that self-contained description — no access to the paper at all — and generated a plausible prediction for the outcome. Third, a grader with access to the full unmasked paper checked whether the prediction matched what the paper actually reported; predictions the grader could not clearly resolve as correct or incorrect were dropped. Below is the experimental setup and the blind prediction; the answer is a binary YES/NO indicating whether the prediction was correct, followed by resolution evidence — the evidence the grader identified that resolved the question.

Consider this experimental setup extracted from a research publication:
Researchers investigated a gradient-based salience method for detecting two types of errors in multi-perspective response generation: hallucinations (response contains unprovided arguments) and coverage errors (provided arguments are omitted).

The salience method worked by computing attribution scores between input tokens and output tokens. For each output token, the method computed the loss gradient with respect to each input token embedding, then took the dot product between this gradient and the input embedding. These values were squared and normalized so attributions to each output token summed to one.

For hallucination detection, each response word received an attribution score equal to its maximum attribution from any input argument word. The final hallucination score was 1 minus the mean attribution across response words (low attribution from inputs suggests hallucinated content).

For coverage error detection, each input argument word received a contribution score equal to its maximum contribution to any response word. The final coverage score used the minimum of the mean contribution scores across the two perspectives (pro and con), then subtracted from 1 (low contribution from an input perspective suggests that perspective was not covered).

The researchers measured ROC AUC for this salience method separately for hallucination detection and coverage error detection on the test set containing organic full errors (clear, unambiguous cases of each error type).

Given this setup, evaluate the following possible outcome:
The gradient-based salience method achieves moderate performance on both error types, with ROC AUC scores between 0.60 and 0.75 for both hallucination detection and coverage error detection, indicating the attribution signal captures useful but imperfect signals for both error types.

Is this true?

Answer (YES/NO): NO